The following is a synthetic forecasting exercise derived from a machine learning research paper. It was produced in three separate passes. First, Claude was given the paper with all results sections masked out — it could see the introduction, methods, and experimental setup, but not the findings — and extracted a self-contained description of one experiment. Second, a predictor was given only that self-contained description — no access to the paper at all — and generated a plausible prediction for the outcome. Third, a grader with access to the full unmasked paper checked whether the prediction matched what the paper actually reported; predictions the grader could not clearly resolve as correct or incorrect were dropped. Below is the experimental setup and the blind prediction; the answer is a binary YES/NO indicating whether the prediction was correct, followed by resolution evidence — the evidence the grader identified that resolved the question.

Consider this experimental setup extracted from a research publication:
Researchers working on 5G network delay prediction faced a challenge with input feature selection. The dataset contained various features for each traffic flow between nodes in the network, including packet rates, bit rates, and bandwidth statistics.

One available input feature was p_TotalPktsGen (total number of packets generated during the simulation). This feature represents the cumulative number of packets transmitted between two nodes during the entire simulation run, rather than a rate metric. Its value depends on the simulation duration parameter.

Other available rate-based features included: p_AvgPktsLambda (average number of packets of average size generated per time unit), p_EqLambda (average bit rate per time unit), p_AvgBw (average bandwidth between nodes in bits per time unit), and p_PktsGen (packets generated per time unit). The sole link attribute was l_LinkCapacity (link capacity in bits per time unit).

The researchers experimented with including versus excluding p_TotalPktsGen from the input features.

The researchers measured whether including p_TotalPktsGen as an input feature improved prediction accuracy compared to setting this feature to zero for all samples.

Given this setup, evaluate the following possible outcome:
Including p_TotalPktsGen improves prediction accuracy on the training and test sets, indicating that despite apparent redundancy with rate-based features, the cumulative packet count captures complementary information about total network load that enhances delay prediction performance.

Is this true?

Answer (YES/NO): NO